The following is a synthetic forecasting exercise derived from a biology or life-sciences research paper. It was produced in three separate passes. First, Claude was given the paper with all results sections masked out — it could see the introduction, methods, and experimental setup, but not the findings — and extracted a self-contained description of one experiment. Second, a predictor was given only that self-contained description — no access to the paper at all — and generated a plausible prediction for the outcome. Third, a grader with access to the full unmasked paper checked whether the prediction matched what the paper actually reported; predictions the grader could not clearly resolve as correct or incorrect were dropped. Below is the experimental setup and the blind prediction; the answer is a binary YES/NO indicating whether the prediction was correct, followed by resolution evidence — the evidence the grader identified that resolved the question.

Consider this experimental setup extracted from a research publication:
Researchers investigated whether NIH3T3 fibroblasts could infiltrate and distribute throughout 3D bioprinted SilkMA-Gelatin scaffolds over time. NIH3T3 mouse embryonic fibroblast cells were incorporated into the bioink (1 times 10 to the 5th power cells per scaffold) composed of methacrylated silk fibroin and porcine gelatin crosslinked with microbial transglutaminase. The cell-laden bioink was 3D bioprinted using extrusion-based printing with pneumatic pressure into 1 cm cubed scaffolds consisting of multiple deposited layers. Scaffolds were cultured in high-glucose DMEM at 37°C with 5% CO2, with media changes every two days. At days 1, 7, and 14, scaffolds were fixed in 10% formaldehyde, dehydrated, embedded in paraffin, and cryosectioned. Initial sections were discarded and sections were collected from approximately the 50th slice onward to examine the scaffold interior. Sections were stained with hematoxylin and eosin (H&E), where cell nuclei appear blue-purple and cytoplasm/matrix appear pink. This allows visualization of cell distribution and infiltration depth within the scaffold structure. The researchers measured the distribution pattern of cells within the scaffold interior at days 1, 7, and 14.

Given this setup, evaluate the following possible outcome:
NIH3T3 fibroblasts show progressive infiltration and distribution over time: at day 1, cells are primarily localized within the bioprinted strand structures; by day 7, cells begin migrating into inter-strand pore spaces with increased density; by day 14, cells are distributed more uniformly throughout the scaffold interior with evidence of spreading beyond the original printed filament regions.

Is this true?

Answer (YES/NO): NO